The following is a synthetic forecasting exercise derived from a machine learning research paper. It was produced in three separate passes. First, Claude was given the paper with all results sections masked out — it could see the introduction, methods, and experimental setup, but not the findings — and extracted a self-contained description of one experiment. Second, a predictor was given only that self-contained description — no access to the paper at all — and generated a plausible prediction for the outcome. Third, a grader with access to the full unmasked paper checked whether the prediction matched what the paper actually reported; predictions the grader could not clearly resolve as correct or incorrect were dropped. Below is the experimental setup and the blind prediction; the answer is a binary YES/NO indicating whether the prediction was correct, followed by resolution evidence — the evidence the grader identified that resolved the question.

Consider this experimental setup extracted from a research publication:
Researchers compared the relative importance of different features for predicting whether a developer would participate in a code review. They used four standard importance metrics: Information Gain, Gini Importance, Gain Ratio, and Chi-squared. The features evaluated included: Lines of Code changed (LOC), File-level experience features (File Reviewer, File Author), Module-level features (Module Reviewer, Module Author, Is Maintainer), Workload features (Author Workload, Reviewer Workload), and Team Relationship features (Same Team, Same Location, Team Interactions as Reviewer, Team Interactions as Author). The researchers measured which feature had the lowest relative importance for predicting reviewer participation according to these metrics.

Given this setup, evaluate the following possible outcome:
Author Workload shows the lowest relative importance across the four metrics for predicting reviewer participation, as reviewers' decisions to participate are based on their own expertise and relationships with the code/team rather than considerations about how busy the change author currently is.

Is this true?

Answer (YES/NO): NO